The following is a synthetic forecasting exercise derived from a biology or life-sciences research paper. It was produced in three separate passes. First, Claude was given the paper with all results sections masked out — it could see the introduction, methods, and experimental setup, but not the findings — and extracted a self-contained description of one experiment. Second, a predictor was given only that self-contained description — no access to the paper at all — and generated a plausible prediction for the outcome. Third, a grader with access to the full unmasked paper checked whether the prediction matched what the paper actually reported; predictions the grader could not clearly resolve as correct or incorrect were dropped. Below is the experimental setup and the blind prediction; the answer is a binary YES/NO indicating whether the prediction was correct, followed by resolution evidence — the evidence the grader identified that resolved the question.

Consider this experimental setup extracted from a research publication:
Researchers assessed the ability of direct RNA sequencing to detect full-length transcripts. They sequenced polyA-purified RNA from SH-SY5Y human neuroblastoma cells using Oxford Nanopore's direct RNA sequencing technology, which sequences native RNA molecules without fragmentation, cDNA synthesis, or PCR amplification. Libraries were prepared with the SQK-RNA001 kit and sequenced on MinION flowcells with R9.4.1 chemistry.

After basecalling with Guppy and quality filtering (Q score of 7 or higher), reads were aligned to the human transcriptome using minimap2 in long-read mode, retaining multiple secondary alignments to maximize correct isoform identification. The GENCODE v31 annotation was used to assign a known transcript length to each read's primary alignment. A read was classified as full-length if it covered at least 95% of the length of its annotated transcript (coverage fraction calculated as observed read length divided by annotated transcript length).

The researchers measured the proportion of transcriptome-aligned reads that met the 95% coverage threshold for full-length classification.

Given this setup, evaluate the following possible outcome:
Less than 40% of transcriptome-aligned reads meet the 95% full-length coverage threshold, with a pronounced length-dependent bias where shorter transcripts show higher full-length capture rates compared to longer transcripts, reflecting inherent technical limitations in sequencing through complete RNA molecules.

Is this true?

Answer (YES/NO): YES